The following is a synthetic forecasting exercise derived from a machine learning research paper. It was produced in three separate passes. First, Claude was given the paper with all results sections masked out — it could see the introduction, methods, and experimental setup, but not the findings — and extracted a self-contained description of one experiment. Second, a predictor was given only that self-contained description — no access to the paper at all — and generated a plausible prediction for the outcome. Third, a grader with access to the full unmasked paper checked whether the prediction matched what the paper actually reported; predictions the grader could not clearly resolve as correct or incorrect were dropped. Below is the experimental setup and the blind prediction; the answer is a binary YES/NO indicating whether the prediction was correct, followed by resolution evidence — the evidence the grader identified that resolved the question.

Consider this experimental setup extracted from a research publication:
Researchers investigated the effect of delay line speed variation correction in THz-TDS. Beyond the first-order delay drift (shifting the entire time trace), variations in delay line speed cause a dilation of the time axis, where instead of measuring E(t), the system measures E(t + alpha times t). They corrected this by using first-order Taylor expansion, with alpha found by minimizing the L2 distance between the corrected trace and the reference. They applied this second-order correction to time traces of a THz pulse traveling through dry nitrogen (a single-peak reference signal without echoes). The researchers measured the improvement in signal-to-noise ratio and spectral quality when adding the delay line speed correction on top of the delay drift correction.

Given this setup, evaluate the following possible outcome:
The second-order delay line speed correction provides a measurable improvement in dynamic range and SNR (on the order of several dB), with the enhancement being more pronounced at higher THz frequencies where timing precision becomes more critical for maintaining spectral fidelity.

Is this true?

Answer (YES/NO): NO